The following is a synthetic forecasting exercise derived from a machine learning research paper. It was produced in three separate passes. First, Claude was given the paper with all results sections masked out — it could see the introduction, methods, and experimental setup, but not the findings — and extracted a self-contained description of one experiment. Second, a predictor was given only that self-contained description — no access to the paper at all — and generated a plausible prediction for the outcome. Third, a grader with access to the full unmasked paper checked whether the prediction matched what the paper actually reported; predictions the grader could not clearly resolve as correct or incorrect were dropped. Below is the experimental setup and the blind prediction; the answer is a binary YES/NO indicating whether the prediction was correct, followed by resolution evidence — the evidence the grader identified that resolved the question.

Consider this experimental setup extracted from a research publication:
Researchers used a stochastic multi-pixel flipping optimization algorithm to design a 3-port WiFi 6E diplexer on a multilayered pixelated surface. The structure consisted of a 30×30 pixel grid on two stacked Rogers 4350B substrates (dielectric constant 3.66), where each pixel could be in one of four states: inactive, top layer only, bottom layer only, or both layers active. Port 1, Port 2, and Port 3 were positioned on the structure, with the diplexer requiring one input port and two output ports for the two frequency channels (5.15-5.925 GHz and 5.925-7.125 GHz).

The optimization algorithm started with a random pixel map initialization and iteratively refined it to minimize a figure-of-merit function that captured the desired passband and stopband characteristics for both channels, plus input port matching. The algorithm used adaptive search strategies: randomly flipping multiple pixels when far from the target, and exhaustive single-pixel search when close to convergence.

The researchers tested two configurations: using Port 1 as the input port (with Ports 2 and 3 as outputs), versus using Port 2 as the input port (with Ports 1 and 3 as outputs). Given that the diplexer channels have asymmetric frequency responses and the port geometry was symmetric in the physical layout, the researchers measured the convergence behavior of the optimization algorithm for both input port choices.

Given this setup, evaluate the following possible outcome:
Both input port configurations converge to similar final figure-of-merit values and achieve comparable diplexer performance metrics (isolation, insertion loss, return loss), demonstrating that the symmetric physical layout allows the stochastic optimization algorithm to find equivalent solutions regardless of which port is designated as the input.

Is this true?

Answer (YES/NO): NO